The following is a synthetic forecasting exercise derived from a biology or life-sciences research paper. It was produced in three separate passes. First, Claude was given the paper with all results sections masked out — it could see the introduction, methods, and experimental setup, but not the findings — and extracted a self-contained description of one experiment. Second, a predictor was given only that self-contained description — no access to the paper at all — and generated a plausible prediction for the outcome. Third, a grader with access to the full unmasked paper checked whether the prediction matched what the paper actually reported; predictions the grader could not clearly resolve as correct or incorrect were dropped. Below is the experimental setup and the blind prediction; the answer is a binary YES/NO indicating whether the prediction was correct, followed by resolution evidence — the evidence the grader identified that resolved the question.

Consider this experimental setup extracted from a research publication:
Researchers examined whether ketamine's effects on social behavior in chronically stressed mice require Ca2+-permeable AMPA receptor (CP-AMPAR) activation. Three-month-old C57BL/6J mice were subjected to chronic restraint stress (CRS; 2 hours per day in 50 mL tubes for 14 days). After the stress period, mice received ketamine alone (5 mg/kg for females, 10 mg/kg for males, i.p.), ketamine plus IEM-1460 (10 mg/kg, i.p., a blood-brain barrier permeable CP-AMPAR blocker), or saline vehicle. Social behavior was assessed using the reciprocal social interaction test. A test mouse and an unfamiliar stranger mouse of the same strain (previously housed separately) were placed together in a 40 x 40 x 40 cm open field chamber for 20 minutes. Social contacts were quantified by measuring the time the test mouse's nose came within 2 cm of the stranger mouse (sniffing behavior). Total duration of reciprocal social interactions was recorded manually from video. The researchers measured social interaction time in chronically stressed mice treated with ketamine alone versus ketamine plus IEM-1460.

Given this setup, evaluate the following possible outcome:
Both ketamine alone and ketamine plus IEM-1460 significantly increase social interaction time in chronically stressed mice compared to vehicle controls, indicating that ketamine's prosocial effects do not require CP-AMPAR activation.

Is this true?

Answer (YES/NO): NO